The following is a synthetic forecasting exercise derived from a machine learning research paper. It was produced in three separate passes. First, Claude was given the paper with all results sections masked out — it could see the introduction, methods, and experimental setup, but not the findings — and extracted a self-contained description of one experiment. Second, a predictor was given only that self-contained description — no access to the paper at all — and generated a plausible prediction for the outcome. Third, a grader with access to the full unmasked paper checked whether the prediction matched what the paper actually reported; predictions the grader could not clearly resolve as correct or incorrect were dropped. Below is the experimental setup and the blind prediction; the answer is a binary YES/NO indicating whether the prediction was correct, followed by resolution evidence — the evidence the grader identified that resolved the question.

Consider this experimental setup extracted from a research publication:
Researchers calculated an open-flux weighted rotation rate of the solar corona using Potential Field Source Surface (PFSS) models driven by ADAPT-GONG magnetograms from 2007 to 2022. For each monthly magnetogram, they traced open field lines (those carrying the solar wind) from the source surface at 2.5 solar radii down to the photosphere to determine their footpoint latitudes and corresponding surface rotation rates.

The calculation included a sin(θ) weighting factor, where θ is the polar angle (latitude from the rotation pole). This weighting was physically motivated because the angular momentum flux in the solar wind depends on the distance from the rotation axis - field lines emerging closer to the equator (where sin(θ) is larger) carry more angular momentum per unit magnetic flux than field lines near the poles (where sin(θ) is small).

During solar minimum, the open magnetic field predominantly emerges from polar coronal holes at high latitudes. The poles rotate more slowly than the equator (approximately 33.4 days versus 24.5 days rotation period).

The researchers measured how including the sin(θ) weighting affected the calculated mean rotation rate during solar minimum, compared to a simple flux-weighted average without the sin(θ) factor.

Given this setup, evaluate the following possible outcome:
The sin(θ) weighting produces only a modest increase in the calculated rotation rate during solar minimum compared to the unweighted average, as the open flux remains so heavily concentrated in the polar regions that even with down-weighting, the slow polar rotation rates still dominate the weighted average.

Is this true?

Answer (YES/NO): NO